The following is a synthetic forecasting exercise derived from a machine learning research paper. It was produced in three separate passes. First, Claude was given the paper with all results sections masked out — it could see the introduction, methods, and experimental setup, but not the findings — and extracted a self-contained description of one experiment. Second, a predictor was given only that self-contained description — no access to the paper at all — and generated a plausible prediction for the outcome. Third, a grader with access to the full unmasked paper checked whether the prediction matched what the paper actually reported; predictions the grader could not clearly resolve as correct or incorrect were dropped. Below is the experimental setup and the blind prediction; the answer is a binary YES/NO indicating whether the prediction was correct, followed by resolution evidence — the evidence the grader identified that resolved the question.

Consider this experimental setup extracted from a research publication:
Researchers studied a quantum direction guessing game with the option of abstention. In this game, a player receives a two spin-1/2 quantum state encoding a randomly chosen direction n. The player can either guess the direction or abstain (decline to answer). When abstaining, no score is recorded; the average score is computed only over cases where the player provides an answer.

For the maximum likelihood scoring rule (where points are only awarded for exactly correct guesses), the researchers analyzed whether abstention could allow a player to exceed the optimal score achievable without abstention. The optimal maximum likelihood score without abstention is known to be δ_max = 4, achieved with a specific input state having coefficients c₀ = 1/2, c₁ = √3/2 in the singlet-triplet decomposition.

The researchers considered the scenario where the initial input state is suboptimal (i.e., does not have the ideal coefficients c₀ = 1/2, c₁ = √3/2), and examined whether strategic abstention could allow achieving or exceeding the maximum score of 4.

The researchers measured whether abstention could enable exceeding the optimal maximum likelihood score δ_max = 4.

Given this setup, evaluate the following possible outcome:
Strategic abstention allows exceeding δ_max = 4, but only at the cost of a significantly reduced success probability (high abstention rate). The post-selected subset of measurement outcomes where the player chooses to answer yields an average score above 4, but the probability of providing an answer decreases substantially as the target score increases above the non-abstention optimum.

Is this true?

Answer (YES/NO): NO